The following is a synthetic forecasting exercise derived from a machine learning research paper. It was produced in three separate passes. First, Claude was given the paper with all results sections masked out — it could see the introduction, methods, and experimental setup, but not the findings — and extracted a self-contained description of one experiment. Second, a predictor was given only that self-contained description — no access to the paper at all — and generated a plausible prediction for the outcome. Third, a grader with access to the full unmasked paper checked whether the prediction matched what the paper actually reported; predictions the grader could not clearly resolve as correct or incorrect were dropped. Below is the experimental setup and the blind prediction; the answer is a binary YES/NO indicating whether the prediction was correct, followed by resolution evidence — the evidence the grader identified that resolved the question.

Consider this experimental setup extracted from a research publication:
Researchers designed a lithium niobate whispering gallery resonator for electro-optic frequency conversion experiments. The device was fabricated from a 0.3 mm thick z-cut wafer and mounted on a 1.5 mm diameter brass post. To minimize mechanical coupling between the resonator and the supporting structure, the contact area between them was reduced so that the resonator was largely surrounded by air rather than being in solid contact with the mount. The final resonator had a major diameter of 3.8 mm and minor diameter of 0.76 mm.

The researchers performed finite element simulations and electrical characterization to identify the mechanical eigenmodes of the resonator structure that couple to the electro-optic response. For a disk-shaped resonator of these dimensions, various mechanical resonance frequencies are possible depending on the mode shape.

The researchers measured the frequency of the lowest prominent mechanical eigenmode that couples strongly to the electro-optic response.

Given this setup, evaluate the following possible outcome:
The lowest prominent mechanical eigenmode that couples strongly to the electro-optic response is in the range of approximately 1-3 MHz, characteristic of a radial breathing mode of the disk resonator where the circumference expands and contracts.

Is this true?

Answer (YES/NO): NO